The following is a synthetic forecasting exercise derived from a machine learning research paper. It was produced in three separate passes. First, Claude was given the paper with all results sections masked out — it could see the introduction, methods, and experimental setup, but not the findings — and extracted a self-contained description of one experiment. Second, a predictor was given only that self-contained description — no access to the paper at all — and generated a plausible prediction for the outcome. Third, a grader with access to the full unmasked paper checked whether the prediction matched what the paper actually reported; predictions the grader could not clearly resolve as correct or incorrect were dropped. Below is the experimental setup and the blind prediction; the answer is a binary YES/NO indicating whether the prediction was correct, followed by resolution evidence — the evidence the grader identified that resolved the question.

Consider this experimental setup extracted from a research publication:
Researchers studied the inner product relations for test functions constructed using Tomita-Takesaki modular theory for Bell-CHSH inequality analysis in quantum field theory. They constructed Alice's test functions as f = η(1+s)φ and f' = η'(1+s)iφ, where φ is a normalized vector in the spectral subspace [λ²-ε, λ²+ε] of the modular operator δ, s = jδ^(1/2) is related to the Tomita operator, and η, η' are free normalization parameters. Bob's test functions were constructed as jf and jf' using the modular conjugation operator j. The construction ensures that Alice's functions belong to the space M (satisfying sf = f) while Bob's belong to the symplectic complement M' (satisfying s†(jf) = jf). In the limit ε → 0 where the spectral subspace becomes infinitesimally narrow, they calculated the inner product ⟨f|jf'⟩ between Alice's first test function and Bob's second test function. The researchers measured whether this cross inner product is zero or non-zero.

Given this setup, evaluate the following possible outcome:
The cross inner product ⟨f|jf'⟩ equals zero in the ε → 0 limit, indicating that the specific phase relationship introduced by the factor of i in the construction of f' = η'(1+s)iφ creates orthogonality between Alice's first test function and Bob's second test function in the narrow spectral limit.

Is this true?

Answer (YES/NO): YES